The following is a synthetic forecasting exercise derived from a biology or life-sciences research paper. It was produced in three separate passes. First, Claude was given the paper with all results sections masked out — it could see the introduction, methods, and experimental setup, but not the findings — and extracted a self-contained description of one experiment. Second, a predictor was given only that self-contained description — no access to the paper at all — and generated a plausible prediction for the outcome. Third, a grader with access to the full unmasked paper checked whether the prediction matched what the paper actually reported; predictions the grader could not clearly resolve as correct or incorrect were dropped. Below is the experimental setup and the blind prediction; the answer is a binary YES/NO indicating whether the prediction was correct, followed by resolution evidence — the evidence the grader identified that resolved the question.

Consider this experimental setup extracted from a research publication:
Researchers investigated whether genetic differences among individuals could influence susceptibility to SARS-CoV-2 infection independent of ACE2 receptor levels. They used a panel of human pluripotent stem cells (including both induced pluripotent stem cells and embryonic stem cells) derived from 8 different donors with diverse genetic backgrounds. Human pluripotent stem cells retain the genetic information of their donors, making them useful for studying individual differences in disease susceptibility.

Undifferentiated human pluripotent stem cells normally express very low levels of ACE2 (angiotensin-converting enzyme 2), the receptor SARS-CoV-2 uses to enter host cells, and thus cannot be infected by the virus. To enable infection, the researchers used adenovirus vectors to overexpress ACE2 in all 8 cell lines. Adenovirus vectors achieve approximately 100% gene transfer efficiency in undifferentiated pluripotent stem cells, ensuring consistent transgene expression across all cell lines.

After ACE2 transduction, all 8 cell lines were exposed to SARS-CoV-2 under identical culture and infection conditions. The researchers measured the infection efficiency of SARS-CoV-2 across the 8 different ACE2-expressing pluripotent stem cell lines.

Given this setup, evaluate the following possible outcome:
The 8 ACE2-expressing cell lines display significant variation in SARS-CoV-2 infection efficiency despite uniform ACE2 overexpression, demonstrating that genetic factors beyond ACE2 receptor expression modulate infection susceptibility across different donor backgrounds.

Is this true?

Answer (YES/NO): YES